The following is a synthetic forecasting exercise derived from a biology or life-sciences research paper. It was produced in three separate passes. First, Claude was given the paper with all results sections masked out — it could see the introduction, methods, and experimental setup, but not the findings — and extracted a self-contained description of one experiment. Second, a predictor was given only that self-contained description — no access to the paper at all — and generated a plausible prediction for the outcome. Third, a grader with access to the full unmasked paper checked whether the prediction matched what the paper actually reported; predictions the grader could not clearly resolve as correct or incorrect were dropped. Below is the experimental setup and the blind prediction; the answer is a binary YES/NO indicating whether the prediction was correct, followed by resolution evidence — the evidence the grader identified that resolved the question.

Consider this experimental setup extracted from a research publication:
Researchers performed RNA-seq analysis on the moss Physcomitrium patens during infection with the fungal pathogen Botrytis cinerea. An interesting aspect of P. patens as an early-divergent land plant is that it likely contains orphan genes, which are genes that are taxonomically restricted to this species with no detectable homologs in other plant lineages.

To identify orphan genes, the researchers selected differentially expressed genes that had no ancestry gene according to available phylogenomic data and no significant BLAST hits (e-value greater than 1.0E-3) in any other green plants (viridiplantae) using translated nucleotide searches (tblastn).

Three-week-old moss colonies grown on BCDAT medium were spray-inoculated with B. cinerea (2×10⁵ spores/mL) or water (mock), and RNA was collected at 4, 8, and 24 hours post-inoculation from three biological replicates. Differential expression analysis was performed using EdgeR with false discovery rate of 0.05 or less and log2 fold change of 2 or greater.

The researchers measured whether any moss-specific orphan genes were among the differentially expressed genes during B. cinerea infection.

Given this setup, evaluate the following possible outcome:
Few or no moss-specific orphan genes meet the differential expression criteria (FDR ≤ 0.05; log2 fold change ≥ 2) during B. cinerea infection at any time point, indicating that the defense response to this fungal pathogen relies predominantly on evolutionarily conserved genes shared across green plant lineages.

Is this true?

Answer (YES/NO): NO